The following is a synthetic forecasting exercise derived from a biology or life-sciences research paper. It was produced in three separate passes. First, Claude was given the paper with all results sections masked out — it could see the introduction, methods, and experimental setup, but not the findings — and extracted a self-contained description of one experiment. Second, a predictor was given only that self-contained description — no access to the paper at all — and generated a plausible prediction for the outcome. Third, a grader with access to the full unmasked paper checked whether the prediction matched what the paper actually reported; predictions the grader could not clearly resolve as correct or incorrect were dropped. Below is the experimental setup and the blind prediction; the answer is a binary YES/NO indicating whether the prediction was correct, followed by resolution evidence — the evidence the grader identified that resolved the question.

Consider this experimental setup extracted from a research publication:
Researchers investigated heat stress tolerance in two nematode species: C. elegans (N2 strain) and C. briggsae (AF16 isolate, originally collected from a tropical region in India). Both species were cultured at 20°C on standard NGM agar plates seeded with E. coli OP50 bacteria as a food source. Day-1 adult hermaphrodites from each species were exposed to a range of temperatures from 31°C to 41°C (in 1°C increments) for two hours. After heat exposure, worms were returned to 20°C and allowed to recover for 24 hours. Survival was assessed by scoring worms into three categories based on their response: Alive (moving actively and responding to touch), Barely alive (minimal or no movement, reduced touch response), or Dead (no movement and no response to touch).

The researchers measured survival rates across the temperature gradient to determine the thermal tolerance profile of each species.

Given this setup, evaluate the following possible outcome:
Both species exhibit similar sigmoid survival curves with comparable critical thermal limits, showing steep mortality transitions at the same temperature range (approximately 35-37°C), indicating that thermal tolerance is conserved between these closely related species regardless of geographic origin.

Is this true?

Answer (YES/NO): NO